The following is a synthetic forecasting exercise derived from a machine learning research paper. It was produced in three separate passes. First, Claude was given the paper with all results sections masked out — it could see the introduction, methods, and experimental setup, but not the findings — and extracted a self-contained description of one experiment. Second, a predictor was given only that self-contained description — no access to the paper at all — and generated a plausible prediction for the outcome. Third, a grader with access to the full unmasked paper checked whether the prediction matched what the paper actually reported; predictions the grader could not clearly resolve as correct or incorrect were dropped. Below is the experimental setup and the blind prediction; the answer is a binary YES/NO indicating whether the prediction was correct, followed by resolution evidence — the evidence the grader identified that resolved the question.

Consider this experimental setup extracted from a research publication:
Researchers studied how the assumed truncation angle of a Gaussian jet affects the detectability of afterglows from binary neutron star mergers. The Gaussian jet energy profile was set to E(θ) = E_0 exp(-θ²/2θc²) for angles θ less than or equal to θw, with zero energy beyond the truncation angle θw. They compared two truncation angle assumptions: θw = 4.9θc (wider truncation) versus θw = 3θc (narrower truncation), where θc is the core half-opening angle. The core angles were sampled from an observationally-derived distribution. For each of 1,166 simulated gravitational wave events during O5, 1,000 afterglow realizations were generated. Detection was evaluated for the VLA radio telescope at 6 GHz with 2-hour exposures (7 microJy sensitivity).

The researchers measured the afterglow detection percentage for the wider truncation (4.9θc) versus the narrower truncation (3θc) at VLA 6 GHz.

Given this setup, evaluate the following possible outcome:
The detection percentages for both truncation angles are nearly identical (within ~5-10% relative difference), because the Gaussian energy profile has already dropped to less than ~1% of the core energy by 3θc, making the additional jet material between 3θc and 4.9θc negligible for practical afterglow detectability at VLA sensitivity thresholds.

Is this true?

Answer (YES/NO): YES